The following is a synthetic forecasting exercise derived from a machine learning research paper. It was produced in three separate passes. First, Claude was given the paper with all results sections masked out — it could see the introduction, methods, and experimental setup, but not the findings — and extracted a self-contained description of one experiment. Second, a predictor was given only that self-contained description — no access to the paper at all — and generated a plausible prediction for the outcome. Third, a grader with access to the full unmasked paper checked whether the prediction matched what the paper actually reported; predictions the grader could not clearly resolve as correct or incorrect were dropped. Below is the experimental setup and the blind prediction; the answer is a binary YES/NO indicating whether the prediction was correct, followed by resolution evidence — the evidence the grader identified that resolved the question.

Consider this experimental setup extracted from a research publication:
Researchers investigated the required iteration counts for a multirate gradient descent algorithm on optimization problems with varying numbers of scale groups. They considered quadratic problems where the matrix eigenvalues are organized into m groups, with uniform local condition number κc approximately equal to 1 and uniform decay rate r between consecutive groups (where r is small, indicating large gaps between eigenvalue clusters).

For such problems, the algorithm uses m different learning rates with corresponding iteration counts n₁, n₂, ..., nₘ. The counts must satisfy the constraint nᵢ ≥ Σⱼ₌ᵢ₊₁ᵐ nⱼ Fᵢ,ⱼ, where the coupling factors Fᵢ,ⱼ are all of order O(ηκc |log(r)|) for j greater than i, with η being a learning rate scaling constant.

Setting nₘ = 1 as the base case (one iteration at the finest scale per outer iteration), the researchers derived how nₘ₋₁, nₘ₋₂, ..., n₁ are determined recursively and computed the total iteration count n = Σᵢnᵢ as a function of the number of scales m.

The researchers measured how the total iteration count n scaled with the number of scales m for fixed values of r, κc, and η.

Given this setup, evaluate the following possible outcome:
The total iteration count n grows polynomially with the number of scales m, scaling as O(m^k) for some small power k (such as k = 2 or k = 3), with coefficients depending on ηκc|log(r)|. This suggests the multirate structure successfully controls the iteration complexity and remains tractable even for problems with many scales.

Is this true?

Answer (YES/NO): NO